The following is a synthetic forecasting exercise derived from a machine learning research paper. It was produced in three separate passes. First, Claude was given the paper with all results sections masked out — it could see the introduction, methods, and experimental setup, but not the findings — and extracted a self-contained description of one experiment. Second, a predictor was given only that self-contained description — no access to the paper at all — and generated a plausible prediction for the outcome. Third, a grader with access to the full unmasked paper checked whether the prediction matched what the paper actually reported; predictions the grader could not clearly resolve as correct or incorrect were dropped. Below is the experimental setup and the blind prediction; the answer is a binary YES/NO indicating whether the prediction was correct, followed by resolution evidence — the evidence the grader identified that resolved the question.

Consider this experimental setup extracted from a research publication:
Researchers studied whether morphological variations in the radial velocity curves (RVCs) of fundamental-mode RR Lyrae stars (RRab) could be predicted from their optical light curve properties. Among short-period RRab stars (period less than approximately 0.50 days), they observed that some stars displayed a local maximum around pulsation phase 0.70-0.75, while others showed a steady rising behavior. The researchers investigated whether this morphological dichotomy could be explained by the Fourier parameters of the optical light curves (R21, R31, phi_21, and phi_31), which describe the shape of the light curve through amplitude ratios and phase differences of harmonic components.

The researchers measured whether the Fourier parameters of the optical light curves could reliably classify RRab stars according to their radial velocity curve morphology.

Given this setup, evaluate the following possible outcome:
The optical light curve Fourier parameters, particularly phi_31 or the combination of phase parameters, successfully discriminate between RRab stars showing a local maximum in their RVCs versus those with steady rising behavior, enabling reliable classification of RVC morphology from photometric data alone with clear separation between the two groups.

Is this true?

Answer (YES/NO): NO